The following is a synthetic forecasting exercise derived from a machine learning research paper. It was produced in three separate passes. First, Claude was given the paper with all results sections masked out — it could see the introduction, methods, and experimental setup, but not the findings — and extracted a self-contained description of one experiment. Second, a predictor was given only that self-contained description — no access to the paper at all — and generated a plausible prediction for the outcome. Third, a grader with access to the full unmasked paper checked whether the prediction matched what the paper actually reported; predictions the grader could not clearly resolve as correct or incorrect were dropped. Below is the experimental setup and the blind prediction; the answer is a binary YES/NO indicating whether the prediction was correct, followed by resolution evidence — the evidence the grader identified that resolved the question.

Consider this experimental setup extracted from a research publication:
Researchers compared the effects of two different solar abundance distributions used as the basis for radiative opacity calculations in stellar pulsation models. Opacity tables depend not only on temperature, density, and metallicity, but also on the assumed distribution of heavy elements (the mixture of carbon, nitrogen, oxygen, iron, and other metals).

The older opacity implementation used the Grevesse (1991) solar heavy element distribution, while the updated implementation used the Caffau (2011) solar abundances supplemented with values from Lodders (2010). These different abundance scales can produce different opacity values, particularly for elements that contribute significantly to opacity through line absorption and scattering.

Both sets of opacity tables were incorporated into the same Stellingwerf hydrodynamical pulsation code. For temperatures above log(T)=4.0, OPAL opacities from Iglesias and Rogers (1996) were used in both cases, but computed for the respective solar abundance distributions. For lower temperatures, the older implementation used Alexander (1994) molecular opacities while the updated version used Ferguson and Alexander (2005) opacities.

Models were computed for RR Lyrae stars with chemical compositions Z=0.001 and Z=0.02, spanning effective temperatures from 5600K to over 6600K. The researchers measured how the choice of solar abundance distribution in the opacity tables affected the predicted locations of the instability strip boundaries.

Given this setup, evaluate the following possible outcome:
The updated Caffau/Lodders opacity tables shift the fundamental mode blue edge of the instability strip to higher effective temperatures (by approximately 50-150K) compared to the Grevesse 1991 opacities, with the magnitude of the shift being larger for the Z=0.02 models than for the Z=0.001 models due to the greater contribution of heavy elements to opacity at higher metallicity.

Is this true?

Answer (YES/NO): NO